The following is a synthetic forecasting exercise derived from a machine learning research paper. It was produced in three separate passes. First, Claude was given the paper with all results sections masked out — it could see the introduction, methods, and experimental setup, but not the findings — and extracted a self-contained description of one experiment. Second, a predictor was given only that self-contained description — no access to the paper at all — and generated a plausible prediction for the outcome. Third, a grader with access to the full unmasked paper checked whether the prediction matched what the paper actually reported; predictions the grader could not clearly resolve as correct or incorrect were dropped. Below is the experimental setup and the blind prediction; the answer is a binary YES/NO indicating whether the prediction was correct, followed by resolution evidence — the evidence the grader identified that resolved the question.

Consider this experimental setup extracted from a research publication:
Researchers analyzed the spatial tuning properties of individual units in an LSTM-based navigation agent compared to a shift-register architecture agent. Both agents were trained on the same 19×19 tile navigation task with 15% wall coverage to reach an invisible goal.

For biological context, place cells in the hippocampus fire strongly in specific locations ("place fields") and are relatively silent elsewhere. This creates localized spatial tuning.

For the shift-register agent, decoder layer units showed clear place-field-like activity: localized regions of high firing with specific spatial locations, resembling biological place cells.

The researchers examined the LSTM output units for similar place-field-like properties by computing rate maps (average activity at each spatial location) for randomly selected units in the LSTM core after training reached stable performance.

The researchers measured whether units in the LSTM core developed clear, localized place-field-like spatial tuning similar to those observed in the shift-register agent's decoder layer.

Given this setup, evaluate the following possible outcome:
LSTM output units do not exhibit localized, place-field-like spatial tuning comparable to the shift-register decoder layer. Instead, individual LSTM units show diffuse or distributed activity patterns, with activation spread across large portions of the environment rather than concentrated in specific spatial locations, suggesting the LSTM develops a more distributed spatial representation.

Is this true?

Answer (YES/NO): YES